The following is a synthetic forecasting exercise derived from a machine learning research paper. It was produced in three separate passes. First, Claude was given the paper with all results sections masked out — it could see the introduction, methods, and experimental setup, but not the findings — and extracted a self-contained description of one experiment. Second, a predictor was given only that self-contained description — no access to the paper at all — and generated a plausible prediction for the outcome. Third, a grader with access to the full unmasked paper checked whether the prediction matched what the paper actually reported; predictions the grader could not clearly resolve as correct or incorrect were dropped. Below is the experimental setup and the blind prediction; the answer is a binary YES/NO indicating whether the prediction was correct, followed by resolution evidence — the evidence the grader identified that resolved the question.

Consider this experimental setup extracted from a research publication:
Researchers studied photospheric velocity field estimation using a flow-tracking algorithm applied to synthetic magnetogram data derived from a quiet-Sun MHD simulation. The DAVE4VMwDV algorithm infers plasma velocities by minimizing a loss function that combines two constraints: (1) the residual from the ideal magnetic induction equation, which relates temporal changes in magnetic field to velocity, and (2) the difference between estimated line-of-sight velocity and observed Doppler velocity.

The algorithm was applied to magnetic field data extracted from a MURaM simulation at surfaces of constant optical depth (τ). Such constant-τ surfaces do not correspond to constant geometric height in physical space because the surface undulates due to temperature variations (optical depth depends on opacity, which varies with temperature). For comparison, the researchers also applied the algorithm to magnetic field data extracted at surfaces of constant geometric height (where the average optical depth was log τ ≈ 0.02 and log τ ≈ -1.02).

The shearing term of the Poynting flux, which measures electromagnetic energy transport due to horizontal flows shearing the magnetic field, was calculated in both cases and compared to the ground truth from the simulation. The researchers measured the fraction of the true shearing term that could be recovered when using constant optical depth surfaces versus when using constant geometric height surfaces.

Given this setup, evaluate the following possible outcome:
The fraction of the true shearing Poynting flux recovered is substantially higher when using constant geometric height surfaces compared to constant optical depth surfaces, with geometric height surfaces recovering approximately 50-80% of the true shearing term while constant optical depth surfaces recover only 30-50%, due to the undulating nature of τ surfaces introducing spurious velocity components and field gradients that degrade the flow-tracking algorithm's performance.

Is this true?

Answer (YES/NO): NO